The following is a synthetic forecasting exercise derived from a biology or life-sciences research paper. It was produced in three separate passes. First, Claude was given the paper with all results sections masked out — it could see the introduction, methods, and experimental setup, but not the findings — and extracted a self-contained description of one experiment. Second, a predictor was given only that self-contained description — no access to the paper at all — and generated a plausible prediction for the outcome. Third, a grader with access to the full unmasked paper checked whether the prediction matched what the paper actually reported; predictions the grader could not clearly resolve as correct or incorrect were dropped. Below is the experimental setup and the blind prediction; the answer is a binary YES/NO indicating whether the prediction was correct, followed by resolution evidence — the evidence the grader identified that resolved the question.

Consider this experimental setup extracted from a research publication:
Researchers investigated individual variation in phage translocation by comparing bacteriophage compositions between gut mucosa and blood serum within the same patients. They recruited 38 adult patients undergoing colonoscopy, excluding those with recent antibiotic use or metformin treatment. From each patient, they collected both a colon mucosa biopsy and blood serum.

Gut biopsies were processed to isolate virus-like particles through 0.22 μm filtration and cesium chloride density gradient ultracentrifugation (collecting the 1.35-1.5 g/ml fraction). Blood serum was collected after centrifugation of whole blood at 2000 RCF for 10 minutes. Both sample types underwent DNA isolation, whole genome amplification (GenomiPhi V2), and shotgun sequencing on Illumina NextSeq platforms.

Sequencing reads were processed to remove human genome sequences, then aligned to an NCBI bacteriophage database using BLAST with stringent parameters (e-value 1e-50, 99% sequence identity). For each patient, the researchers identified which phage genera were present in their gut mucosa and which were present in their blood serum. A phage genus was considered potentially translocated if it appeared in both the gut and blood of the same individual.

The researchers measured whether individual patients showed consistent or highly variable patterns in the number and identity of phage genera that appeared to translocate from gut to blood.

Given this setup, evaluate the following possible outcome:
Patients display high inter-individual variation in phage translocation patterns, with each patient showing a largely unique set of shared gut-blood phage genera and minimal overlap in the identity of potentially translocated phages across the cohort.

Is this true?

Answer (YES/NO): NO